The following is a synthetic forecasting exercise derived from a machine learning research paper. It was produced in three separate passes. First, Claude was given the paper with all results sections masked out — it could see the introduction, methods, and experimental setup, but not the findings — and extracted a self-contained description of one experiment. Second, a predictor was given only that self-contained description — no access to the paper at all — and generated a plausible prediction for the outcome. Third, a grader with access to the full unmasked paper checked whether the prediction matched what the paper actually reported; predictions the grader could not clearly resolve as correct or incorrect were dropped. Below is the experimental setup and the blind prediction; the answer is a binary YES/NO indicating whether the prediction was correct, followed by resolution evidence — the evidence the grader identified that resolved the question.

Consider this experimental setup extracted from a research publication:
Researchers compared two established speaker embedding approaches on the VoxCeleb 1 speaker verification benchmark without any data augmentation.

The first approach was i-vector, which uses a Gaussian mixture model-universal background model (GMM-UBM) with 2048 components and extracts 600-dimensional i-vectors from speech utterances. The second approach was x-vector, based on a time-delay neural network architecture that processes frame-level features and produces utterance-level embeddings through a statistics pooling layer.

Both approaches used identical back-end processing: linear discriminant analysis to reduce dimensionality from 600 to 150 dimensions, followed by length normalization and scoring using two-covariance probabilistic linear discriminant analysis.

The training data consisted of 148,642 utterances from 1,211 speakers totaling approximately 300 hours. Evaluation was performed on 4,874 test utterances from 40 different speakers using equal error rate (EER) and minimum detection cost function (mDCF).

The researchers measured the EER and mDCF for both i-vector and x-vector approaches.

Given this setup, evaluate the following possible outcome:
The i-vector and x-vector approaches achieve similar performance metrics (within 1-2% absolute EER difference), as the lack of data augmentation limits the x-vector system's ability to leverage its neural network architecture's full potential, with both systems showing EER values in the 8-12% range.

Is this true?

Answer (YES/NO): NO